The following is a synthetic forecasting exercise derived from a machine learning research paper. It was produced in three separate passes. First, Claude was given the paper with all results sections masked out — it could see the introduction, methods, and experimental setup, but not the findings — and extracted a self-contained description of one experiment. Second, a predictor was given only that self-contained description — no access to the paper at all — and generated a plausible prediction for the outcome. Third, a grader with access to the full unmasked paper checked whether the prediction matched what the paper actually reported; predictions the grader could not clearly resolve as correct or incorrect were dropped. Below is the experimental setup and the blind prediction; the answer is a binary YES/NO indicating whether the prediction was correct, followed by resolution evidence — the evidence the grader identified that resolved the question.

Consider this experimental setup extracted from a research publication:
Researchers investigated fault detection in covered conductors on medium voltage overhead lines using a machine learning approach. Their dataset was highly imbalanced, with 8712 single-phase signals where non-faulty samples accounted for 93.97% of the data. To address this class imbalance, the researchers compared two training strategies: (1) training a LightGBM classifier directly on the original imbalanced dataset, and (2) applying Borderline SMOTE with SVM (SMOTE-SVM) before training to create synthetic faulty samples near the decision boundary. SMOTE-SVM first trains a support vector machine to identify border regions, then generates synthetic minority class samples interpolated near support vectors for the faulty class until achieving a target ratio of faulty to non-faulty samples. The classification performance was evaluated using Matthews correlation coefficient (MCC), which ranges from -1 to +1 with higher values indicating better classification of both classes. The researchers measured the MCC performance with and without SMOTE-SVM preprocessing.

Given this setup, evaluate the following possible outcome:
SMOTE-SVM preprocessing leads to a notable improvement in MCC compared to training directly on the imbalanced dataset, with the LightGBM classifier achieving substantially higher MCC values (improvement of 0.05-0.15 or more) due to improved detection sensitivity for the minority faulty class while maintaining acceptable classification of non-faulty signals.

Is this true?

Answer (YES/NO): NO